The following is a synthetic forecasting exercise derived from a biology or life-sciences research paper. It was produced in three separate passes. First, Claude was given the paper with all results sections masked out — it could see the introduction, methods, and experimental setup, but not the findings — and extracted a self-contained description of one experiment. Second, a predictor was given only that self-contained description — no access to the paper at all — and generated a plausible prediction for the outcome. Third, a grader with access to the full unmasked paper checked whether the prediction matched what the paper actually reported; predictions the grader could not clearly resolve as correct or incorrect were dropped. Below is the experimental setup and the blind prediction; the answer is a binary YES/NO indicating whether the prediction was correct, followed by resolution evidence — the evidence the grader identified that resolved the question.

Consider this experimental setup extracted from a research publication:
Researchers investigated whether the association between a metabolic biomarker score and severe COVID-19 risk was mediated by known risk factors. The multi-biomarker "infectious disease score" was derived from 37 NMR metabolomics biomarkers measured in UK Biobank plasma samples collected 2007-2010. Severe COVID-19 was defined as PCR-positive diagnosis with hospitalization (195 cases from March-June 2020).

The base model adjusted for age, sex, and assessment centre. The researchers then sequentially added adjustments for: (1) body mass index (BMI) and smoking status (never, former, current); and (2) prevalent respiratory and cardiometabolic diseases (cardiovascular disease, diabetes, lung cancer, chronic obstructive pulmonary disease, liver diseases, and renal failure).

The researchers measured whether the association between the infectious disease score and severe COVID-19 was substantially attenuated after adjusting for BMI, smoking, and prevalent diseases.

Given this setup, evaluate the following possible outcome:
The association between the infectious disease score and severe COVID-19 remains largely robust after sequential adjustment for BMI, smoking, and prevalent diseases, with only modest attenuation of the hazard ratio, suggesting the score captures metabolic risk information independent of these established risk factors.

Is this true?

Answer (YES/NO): YES